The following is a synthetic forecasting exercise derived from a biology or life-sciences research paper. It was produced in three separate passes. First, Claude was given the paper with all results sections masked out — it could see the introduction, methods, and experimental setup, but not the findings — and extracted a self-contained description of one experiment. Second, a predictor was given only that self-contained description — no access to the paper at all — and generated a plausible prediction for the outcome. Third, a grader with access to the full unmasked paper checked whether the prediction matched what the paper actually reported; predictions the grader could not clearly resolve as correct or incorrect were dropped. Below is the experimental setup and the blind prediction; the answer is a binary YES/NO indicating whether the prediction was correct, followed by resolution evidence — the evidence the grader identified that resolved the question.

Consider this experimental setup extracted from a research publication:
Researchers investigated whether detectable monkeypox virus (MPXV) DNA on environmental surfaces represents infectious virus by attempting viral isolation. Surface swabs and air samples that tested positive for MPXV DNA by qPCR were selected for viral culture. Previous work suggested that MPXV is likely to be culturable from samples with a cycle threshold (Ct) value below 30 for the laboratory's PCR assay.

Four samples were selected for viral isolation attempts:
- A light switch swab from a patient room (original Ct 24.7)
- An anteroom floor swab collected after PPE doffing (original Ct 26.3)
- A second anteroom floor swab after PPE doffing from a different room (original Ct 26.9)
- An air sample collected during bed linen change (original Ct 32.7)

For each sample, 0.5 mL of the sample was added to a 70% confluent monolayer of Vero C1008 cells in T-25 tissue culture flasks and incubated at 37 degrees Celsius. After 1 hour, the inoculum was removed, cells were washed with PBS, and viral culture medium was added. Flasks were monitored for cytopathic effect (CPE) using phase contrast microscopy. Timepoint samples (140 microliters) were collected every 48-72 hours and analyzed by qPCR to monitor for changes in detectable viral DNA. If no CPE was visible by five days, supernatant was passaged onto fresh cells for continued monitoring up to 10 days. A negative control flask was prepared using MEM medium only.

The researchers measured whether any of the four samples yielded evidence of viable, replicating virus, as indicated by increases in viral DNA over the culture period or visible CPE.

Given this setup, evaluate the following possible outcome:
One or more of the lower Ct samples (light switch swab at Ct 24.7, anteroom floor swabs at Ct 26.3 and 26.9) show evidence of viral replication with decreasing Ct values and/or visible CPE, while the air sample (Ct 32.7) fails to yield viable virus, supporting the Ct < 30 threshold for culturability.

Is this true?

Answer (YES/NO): NO